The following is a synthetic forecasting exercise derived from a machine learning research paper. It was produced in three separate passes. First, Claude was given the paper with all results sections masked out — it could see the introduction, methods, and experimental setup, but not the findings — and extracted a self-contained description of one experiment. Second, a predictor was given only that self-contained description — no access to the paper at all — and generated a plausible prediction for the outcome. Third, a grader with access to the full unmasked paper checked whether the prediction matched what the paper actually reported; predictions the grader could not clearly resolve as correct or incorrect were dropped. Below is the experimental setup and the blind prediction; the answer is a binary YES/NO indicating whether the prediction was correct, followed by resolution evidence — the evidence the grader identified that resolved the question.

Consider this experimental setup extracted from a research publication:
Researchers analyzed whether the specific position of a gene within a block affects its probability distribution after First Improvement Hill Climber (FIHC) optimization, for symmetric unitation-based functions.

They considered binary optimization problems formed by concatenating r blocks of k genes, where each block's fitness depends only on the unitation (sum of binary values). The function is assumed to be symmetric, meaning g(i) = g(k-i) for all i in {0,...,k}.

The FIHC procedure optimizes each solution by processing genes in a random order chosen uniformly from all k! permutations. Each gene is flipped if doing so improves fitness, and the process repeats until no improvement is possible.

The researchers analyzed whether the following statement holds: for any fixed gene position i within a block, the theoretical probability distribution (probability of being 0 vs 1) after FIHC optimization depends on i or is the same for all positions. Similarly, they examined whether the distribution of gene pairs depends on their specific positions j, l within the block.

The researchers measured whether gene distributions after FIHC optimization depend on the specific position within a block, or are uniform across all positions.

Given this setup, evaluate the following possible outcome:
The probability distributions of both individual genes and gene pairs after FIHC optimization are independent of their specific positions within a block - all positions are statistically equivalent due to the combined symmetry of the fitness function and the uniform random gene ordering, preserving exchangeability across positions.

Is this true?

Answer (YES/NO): YES